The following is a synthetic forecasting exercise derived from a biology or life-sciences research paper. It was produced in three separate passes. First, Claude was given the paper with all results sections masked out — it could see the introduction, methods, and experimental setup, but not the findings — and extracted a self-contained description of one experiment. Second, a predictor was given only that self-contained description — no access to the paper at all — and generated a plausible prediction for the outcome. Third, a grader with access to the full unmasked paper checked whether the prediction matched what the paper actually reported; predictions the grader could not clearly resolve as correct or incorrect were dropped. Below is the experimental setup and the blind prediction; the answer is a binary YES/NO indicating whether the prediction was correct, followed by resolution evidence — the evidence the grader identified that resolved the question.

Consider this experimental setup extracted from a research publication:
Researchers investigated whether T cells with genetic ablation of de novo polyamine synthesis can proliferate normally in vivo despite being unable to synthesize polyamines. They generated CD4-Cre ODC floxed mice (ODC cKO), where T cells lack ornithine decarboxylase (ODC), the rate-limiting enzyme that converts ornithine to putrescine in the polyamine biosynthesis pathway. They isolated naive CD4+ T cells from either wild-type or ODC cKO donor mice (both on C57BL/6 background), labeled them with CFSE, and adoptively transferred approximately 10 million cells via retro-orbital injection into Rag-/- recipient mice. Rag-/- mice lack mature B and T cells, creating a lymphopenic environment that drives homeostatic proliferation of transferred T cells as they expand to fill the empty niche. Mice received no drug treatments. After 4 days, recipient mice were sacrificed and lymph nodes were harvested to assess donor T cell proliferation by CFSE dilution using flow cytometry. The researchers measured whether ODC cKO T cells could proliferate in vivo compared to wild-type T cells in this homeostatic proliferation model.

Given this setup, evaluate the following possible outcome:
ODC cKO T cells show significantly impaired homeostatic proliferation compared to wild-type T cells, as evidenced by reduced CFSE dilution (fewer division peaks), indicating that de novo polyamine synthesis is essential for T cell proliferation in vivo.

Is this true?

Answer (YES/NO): NO